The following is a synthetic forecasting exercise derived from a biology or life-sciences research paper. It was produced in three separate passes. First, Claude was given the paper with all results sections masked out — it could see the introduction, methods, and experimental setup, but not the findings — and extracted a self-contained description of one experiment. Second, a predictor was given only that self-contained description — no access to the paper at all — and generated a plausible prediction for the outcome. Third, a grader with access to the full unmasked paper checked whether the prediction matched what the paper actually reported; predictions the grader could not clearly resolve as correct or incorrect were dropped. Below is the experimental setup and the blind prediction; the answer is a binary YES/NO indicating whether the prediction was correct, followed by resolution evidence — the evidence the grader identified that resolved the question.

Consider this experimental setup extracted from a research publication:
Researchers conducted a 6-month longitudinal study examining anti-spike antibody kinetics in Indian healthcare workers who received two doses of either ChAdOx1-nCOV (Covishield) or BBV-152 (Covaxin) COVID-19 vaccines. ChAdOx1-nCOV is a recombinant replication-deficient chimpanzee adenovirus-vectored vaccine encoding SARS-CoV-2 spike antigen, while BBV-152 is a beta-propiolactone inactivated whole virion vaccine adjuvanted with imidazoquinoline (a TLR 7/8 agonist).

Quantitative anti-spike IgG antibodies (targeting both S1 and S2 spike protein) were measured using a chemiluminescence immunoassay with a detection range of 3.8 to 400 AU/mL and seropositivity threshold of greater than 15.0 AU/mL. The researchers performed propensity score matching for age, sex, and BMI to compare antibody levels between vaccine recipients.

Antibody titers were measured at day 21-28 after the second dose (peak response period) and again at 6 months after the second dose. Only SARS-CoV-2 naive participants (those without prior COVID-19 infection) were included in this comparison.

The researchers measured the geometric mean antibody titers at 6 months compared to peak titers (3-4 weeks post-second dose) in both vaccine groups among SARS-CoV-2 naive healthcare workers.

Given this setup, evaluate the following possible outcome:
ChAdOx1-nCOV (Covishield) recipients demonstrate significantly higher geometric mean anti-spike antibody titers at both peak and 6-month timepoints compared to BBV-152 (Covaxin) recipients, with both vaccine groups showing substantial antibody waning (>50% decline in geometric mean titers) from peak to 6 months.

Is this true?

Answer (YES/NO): NO